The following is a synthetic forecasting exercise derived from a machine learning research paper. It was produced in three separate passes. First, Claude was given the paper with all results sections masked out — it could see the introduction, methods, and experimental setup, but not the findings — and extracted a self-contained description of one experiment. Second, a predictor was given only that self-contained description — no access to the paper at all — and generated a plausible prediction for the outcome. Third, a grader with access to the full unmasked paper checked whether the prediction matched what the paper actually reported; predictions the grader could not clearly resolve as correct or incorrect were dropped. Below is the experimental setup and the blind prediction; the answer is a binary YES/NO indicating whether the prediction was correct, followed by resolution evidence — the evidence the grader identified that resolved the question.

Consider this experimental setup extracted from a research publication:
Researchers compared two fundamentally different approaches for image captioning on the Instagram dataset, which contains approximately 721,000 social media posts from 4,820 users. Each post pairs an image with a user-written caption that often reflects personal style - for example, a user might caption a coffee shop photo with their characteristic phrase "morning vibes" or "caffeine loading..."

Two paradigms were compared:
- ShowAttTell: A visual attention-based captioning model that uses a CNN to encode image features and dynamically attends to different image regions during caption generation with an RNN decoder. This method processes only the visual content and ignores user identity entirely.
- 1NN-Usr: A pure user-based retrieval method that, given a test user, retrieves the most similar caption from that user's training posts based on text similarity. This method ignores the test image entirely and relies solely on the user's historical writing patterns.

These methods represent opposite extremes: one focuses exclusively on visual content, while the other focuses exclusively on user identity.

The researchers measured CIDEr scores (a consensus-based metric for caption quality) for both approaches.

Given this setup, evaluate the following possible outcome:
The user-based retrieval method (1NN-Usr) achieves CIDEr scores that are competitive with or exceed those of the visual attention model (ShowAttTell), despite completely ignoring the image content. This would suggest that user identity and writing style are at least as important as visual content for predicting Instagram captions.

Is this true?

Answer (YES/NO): NO